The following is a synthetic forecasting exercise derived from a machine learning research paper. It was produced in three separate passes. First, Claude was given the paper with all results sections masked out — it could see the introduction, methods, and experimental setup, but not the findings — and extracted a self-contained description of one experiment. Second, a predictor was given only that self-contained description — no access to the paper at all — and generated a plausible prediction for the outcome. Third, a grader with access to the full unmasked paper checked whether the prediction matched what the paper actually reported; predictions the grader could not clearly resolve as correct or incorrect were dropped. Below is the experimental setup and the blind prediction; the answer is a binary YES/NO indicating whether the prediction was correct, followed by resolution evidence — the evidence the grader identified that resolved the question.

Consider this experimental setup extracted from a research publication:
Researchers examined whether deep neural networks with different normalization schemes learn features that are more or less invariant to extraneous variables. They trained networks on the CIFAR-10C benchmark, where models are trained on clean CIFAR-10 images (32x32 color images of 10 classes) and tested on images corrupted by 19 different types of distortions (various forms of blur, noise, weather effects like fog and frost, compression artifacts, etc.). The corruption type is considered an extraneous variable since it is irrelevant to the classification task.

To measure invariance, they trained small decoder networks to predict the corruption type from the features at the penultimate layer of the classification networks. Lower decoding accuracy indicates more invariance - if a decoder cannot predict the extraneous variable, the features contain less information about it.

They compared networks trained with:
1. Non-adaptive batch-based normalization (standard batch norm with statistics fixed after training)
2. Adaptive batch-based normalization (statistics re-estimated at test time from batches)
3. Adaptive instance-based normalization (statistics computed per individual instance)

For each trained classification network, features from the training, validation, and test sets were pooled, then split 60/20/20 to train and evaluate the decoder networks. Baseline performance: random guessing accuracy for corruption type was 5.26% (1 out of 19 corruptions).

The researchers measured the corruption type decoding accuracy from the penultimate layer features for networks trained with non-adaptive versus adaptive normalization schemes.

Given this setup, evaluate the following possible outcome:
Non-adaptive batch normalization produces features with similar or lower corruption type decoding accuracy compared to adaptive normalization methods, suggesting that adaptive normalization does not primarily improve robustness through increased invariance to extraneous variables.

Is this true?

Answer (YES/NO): NO